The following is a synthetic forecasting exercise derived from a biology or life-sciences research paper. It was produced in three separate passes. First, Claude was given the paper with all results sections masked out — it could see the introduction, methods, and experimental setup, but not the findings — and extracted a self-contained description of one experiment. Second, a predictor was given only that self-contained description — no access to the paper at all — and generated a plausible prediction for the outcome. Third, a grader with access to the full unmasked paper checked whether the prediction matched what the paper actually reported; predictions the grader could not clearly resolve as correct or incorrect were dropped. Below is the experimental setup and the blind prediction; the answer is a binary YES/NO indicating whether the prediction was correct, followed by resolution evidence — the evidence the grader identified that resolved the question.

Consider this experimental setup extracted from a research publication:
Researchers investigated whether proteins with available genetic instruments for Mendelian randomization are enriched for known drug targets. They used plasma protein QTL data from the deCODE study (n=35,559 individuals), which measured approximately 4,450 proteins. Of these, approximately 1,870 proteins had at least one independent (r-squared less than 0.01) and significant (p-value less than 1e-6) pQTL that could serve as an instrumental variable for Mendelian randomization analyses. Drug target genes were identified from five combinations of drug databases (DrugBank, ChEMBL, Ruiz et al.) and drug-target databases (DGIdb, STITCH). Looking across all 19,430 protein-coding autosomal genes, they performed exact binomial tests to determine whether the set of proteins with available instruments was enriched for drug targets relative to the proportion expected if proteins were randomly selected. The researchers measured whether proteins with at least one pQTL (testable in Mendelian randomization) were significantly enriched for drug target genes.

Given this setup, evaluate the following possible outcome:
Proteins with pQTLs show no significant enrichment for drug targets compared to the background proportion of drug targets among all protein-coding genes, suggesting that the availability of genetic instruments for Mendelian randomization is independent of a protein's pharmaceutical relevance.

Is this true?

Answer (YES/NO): NO